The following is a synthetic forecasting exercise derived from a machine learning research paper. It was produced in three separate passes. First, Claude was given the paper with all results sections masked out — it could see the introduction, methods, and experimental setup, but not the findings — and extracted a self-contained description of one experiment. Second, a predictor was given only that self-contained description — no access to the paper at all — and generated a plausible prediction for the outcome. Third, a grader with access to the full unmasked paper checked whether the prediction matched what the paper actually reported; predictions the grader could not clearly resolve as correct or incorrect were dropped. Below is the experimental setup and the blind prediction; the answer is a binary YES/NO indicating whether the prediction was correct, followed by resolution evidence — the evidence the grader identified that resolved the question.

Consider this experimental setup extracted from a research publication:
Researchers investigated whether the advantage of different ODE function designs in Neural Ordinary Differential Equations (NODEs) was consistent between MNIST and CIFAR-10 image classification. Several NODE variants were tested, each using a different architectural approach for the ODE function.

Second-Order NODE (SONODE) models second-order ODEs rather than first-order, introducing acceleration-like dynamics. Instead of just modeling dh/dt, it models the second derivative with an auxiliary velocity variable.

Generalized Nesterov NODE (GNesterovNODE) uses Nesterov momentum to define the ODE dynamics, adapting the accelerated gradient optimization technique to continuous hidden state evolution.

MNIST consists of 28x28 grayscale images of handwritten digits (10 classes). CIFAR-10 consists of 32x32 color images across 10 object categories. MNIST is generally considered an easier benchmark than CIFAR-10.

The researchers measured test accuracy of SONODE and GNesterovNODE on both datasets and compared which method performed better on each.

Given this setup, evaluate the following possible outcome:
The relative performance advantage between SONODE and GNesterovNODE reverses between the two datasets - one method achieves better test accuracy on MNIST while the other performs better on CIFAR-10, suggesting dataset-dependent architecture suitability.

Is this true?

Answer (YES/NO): YES